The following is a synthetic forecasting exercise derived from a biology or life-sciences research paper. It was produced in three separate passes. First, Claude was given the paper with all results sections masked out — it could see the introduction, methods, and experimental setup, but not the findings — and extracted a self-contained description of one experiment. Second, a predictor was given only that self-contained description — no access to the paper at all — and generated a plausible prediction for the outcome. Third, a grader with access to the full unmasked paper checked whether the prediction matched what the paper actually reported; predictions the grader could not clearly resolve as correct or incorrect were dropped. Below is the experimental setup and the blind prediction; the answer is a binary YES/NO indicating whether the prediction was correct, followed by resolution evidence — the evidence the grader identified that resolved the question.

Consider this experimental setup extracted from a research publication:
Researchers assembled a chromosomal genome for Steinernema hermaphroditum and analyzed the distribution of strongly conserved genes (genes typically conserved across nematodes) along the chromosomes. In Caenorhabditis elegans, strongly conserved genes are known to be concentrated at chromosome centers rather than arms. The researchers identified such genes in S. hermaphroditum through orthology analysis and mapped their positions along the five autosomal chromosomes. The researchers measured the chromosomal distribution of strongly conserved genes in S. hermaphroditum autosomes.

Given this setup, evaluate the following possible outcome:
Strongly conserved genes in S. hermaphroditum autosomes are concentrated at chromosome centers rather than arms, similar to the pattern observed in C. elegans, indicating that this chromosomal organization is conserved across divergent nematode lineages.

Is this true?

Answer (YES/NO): YES